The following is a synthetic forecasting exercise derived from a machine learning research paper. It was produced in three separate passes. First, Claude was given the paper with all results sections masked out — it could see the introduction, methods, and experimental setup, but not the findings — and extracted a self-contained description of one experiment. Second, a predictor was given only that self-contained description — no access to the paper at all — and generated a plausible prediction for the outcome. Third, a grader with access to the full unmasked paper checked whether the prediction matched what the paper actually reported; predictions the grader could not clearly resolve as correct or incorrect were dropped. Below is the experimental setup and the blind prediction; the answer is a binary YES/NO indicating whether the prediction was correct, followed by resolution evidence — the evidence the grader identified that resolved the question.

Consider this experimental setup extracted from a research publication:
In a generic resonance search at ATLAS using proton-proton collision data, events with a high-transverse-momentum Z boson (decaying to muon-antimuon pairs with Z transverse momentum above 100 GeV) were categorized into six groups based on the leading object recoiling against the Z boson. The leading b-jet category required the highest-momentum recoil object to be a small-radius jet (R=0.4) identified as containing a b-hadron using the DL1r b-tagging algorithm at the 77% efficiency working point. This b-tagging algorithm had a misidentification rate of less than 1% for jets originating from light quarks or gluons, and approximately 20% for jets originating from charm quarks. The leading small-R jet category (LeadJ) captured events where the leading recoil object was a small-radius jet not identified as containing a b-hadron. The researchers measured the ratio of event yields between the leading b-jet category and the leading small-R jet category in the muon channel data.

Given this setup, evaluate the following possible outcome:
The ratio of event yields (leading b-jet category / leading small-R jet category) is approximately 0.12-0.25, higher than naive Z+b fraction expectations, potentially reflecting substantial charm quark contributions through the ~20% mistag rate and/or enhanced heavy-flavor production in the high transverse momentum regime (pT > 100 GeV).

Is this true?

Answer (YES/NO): NO